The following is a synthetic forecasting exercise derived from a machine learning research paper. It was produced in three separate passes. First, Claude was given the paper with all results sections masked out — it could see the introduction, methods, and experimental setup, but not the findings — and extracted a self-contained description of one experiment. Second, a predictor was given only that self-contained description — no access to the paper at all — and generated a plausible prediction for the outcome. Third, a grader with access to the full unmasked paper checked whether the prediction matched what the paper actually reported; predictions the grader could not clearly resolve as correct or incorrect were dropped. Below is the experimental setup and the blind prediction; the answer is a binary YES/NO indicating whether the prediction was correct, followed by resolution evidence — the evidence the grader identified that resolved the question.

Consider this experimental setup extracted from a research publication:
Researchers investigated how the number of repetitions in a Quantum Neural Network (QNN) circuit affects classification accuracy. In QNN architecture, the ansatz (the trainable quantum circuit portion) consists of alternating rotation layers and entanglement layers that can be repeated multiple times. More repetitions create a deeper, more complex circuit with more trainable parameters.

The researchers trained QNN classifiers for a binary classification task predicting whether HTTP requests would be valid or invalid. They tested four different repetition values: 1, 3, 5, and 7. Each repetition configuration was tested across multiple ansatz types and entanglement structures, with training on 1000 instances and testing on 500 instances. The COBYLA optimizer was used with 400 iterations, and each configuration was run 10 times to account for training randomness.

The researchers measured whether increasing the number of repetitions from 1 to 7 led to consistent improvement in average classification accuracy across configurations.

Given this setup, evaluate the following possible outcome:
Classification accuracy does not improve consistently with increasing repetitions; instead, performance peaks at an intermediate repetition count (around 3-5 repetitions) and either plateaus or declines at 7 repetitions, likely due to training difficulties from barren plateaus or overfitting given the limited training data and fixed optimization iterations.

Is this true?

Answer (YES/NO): NO